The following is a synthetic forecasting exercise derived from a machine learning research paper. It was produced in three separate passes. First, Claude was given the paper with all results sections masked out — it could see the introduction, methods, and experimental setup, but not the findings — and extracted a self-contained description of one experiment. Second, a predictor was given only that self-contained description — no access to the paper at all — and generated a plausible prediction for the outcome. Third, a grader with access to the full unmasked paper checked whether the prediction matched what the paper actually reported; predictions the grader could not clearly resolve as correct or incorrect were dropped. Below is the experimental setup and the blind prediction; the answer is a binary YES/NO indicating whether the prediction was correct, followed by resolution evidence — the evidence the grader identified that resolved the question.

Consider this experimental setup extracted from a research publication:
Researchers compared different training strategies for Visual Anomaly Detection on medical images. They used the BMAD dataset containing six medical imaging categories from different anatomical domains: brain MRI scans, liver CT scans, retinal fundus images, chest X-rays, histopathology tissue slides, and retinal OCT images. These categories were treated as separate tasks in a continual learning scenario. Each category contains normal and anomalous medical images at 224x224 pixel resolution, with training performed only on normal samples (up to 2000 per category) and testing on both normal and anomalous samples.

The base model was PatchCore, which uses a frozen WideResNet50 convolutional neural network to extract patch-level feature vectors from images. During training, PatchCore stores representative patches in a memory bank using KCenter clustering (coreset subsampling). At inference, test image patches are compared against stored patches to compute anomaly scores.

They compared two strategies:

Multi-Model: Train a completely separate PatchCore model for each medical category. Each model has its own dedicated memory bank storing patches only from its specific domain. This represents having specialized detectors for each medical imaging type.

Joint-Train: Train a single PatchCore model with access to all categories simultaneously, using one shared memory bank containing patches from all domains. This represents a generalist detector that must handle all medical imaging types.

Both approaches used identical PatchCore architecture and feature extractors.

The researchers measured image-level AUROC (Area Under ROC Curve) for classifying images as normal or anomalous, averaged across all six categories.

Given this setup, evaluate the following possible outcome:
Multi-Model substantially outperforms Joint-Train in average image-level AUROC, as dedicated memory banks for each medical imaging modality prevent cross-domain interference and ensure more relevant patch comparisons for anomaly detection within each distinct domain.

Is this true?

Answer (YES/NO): YES